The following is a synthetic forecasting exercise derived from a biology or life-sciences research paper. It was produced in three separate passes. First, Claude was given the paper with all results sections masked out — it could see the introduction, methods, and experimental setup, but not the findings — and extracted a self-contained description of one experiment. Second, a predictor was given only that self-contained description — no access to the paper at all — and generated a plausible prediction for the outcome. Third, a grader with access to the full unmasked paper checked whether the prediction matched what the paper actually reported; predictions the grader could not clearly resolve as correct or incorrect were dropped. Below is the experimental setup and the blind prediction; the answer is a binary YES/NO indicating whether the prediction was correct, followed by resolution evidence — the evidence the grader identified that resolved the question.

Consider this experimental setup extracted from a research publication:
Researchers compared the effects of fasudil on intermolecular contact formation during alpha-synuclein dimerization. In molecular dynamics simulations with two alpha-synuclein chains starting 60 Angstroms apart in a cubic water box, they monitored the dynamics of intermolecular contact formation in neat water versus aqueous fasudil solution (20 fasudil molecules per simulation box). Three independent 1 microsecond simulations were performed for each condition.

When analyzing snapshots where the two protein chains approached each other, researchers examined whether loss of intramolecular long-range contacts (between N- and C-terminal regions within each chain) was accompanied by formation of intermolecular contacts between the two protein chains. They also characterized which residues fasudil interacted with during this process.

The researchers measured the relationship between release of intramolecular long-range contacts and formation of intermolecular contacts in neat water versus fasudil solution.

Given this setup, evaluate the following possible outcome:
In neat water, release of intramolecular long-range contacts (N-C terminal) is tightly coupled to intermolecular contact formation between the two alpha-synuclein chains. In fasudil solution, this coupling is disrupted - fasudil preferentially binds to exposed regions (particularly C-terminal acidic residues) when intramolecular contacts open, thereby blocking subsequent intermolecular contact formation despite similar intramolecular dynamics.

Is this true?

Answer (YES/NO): YES